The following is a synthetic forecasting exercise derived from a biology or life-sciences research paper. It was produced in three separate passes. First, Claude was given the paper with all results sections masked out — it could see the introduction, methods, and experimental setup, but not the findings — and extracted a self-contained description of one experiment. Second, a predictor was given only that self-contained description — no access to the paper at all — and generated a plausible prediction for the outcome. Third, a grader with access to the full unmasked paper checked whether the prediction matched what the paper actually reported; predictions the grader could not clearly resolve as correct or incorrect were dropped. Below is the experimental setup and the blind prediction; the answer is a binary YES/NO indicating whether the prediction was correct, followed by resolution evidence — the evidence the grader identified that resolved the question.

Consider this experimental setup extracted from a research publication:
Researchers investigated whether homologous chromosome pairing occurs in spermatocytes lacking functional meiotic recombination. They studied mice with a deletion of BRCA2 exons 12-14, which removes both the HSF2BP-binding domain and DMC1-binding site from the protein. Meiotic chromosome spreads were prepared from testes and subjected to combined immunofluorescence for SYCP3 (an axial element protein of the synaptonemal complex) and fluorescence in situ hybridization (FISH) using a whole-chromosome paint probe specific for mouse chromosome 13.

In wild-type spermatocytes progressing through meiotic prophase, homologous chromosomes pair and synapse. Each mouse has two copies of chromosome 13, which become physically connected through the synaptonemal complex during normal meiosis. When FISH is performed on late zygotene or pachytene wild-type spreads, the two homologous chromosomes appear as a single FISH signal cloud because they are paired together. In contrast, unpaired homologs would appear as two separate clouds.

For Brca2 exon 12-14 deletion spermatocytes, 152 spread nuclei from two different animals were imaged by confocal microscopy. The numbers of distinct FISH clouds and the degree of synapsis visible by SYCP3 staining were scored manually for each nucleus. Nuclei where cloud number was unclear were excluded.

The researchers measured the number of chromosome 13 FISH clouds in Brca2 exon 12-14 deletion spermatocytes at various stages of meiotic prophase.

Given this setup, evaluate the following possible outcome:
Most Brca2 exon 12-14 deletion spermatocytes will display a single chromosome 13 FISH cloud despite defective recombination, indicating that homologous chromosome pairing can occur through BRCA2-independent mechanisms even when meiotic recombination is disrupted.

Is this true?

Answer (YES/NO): NO